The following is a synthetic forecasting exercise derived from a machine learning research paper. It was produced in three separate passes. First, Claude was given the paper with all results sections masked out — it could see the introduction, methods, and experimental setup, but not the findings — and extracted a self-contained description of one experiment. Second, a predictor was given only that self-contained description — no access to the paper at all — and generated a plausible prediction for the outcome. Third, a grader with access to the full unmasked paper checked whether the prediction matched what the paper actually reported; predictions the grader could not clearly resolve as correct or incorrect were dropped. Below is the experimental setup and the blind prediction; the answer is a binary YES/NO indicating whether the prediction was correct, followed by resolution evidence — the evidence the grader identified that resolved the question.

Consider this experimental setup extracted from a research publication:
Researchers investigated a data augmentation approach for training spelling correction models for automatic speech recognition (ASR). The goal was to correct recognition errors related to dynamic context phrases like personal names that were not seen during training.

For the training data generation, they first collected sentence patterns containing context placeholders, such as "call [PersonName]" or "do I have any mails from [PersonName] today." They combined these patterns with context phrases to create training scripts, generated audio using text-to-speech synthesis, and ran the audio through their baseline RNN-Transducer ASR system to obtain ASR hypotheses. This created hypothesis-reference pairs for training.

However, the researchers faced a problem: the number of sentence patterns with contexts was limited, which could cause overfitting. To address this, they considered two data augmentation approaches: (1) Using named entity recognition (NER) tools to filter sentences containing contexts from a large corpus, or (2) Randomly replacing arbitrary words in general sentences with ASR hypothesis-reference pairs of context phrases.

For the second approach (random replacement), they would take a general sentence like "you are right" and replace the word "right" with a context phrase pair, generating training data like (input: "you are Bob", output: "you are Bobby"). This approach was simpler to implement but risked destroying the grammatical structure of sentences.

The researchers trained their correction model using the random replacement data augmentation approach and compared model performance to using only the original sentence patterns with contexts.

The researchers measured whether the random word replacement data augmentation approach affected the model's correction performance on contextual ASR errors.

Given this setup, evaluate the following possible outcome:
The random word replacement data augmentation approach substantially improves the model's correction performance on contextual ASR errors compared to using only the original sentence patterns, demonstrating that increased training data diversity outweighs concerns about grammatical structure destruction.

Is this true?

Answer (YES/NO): NO